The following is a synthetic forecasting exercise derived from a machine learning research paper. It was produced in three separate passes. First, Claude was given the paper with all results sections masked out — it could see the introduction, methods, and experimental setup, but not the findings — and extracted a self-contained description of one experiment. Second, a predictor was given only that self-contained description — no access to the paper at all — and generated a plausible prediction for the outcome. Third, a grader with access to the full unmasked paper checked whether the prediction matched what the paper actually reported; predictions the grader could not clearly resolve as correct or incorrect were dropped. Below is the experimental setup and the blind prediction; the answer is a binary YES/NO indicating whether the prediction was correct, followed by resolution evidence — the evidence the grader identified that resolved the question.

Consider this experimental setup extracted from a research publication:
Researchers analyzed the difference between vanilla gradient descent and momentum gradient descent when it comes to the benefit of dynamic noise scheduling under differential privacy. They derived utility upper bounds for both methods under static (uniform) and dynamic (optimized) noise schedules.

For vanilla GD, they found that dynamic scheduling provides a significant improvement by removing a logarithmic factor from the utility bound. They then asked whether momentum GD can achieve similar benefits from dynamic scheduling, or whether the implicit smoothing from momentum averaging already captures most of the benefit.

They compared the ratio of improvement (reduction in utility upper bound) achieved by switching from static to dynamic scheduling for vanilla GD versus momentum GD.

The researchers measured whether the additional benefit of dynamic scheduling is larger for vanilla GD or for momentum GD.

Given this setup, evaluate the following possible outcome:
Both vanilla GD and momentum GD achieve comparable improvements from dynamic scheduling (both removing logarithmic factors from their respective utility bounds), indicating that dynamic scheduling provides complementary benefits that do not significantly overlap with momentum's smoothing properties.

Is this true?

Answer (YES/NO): NO